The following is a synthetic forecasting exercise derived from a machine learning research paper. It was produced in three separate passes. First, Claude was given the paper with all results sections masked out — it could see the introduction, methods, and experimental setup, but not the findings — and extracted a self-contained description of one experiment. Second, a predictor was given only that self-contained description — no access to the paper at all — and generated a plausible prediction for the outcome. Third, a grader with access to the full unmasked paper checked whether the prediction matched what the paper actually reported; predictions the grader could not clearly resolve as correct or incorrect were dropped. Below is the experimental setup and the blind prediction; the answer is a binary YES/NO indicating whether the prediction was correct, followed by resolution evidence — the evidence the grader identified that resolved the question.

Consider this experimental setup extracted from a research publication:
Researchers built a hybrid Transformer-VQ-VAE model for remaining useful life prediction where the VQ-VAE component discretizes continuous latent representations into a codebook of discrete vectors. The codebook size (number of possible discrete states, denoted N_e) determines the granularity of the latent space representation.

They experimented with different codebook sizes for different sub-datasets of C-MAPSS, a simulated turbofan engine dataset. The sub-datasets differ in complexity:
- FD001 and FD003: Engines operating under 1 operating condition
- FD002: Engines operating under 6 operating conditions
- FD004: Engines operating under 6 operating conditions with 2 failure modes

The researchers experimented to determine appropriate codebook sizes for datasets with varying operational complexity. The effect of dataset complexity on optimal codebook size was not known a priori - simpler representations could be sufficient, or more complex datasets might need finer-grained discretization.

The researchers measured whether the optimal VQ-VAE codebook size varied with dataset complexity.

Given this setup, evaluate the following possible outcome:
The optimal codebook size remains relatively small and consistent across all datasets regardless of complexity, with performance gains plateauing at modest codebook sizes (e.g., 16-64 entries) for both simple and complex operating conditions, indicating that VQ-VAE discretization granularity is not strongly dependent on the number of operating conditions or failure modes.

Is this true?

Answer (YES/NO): NO